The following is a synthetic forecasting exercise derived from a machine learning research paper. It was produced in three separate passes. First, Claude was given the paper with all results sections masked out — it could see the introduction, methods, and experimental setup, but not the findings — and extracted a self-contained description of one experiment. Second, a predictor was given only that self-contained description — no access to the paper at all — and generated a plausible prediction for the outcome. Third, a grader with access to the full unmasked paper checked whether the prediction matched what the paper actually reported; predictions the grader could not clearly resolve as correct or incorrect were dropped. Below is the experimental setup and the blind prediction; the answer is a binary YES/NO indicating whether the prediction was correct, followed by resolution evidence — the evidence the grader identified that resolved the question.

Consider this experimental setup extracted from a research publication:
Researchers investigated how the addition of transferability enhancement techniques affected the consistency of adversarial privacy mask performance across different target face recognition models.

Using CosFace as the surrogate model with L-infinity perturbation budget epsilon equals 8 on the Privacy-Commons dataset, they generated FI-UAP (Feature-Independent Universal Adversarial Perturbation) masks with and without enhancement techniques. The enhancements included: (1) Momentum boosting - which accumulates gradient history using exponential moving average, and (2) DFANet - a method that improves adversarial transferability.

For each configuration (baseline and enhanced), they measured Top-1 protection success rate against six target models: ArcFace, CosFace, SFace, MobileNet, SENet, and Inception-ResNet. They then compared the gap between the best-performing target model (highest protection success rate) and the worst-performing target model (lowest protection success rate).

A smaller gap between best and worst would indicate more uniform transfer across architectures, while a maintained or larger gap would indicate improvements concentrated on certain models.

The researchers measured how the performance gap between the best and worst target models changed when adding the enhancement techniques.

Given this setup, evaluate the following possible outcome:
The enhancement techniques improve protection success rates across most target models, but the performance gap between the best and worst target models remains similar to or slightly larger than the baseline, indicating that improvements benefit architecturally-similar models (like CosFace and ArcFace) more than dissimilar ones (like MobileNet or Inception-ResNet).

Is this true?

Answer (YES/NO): NO